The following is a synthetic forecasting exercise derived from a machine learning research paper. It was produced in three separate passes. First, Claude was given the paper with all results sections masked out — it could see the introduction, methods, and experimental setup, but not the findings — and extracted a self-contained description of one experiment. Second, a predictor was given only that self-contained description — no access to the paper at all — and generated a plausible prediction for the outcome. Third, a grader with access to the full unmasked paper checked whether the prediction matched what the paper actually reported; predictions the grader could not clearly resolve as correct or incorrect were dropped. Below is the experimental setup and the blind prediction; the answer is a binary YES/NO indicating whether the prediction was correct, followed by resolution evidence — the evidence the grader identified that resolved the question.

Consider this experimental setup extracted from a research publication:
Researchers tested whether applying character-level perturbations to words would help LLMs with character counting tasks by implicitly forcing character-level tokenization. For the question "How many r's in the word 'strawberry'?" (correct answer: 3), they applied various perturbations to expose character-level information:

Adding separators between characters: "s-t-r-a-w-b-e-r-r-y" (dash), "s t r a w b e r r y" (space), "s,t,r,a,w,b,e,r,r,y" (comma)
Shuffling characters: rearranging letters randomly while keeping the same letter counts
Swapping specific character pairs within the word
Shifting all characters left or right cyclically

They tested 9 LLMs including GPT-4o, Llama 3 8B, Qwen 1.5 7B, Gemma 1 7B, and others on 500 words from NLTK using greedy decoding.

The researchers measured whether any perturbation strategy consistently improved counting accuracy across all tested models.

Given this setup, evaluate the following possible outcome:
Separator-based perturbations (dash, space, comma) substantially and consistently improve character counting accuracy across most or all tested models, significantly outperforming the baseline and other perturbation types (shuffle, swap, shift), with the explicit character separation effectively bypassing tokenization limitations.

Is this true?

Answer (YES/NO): NO